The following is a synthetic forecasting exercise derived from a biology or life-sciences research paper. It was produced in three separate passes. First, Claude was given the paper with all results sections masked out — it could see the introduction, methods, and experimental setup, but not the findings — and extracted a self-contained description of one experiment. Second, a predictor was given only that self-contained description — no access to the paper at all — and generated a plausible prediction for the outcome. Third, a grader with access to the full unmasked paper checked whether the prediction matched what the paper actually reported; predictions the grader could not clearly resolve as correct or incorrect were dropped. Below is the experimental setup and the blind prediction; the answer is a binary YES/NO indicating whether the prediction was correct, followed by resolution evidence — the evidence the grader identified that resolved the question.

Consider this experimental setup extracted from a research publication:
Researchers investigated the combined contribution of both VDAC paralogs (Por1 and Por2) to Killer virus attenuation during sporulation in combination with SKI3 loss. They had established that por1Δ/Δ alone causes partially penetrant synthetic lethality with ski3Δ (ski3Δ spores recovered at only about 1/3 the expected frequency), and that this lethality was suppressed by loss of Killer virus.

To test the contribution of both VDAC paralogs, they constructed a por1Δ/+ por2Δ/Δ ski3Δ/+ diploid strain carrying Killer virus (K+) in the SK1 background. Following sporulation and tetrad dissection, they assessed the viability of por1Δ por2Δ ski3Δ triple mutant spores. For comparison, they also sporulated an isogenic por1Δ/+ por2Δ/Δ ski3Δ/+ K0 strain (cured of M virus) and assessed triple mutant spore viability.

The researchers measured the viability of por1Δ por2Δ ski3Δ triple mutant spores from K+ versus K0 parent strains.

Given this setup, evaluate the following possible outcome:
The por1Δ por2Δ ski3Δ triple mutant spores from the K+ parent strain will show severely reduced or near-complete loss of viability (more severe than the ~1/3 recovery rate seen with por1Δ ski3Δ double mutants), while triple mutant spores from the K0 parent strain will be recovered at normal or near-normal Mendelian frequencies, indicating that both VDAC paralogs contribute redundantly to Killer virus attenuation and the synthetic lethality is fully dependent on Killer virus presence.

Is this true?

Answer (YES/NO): YES